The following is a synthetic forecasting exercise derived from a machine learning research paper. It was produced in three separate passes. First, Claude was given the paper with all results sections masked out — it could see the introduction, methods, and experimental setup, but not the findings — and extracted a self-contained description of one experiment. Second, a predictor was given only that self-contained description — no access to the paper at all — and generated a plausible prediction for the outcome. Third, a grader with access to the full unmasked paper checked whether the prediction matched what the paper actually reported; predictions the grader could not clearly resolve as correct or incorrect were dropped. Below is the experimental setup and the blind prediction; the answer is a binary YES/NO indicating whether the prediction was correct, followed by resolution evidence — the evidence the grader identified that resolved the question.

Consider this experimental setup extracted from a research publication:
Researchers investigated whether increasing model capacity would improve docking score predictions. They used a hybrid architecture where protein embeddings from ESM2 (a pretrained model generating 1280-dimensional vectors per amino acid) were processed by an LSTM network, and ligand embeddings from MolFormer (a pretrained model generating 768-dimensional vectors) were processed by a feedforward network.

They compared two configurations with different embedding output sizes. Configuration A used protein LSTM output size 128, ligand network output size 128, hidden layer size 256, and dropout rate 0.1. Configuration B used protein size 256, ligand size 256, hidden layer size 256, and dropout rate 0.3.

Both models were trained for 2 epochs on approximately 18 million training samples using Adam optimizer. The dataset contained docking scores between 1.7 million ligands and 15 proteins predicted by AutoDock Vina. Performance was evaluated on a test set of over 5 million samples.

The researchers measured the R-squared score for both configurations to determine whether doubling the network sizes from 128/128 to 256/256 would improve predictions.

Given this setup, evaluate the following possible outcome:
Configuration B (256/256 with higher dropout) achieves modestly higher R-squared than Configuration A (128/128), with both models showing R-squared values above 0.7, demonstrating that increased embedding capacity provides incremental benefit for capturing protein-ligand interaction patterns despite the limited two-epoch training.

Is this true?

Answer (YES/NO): NO